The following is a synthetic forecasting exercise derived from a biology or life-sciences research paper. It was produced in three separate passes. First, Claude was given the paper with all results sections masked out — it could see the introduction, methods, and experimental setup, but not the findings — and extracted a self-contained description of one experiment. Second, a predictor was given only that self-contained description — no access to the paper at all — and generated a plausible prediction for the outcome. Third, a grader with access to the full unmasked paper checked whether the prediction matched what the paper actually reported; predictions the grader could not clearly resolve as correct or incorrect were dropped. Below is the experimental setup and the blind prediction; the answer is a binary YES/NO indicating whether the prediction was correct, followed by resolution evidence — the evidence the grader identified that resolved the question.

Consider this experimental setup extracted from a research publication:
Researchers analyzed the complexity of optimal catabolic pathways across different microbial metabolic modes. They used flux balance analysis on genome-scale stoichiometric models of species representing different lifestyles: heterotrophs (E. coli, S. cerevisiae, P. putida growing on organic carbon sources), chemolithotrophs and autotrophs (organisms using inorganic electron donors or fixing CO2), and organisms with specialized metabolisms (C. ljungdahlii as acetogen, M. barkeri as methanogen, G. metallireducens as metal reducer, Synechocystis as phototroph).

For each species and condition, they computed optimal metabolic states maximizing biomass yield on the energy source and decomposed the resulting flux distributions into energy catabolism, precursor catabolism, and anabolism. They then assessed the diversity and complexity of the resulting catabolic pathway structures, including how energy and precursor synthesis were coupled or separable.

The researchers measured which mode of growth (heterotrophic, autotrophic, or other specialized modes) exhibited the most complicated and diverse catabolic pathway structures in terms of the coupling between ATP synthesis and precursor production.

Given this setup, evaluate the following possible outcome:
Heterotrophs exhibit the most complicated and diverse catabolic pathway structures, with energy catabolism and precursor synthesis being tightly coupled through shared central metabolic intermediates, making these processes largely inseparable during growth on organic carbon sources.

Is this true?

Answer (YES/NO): YES